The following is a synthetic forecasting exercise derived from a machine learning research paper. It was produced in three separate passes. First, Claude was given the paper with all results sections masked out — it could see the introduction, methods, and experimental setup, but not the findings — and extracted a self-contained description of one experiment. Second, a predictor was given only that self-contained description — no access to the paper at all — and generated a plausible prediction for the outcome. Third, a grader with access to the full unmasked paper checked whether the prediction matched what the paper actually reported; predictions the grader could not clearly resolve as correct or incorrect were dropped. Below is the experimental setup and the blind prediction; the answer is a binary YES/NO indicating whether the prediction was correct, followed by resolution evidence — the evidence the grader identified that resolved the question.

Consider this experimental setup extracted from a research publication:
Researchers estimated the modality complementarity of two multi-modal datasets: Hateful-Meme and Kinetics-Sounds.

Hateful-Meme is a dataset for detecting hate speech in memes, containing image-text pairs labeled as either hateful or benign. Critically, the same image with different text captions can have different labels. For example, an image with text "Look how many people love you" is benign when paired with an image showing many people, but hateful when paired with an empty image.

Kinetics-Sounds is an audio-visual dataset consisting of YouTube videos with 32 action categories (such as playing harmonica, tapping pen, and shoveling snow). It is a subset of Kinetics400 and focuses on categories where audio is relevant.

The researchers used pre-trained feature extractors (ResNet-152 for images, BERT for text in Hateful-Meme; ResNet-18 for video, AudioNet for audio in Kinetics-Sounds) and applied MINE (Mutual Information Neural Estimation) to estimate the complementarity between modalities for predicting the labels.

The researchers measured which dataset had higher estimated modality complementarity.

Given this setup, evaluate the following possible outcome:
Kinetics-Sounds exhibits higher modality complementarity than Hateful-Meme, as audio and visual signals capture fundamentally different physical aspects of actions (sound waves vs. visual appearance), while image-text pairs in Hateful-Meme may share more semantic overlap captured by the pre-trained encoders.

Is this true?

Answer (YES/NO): NO